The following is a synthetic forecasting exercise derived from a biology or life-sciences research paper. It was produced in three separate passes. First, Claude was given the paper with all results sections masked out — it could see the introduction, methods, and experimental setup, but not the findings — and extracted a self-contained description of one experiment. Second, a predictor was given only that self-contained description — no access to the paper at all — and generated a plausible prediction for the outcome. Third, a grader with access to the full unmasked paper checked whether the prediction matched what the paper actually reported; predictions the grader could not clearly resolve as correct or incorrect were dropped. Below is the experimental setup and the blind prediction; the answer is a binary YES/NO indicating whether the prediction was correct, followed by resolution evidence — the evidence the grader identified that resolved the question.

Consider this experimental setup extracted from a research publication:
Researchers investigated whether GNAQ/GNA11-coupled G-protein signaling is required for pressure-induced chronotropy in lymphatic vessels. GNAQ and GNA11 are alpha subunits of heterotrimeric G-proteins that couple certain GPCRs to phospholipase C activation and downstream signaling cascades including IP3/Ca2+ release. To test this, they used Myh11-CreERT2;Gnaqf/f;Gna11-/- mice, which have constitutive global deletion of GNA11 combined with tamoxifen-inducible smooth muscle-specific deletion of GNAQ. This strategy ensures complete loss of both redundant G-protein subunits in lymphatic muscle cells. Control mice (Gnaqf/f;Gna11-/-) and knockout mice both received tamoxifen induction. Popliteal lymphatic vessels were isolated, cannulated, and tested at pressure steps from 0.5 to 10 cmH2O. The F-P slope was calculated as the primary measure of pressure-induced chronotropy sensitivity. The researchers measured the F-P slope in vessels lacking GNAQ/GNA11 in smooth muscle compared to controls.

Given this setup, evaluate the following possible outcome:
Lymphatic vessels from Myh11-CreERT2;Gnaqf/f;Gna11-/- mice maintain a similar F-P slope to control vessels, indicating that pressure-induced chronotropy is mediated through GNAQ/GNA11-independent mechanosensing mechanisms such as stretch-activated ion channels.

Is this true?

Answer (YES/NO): NO